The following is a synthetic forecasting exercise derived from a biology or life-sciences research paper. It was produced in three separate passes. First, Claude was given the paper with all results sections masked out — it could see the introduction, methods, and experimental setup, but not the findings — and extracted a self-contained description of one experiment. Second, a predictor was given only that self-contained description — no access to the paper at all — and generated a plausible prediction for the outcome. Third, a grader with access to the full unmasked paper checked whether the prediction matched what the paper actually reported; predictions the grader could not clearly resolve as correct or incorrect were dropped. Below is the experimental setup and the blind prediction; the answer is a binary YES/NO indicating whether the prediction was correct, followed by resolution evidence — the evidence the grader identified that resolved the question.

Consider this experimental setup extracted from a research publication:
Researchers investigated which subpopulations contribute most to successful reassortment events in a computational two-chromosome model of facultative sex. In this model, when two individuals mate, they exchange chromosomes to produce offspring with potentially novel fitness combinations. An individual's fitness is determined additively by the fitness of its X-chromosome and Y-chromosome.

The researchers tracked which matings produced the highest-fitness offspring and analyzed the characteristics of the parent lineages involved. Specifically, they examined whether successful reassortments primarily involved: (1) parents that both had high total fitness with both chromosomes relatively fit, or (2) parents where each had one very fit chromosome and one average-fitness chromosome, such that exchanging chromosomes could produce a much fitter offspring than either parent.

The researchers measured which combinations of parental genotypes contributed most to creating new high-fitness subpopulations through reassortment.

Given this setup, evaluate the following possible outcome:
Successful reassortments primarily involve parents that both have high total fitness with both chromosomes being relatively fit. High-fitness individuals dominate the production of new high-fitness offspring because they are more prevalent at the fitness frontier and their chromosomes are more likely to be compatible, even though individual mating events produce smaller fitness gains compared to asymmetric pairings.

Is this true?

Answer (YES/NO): NO